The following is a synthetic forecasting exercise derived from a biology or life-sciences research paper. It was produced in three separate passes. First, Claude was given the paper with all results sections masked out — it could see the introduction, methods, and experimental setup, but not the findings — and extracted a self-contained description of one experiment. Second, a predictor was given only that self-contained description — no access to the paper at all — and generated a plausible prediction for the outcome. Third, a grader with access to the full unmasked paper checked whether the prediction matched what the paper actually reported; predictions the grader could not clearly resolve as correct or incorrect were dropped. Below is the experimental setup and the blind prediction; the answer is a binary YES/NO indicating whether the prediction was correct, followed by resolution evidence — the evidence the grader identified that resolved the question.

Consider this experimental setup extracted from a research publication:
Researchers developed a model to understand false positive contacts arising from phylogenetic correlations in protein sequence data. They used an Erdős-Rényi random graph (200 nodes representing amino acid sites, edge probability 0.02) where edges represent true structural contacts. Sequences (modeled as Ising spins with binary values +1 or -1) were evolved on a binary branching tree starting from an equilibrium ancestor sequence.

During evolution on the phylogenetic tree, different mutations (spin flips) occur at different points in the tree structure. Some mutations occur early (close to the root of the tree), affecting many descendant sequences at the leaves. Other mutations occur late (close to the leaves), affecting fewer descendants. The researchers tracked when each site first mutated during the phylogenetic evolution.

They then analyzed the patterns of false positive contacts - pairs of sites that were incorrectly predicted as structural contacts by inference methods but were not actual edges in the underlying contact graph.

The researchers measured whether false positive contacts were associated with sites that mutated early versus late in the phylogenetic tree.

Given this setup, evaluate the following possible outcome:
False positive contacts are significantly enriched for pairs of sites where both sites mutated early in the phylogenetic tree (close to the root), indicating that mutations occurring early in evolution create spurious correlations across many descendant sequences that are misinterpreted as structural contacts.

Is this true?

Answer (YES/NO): YES